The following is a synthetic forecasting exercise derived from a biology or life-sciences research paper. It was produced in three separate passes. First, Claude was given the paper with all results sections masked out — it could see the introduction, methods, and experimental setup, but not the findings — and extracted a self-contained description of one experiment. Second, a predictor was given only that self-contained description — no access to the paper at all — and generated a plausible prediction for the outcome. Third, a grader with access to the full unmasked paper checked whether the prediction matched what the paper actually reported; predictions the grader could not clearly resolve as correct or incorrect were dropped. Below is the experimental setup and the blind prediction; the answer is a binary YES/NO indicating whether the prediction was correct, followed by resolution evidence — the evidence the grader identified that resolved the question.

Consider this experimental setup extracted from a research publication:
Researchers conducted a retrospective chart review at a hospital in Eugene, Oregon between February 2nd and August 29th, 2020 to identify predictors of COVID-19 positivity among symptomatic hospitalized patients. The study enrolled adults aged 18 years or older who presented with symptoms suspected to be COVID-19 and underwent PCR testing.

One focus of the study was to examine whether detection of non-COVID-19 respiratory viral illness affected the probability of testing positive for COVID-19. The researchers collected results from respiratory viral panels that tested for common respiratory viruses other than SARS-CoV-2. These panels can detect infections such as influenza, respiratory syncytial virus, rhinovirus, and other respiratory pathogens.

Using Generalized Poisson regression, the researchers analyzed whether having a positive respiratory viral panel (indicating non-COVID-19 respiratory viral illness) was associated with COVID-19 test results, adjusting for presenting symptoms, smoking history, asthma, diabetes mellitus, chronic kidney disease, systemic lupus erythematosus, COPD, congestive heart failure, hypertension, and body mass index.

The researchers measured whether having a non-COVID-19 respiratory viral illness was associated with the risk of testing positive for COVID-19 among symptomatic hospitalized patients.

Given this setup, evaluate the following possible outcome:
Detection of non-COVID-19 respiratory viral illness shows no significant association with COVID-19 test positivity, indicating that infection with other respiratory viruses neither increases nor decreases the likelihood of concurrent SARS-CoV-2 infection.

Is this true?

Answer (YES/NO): NO